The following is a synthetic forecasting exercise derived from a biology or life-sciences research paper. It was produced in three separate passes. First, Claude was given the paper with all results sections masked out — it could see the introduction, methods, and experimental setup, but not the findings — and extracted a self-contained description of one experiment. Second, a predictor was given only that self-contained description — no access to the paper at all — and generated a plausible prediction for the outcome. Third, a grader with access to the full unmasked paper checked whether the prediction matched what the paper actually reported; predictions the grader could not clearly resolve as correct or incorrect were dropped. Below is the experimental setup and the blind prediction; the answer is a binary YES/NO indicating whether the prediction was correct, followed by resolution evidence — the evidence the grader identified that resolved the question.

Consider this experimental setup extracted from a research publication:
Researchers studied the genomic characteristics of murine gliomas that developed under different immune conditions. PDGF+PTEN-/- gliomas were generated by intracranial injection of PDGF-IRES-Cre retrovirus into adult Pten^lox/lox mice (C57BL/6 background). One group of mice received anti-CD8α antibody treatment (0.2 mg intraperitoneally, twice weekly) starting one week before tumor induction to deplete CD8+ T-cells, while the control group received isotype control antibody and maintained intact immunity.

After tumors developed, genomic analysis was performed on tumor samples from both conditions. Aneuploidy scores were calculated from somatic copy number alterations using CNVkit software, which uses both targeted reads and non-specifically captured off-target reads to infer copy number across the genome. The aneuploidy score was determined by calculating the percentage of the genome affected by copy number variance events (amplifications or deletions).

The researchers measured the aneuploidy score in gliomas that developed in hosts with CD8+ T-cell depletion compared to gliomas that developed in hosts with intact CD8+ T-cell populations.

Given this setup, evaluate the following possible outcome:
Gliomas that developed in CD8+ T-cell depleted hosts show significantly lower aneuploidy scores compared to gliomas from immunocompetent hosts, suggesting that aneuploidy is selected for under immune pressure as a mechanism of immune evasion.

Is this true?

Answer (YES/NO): NO